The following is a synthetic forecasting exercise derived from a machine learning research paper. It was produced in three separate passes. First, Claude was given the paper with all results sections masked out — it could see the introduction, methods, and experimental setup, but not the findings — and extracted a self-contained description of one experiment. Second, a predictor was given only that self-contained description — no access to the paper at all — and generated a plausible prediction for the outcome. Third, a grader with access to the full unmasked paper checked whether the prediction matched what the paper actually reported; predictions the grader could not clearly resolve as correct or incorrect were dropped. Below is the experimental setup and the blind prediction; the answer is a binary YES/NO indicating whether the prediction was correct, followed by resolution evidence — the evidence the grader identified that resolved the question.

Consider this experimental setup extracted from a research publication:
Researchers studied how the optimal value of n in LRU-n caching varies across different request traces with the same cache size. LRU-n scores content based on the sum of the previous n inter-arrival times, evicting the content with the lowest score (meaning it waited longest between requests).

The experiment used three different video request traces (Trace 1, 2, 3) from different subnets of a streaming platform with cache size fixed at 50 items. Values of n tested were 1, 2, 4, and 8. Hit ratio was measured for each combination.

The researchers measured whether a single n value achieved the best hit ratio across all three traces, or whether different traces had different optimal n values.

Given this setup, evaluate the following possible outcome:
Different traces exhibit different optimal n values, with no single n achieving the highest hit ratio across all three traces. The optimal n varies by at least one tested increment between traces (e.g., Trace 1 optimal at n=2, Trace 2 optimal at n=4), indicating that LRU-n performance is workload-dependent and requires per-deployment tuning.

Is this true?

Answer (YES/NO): YES